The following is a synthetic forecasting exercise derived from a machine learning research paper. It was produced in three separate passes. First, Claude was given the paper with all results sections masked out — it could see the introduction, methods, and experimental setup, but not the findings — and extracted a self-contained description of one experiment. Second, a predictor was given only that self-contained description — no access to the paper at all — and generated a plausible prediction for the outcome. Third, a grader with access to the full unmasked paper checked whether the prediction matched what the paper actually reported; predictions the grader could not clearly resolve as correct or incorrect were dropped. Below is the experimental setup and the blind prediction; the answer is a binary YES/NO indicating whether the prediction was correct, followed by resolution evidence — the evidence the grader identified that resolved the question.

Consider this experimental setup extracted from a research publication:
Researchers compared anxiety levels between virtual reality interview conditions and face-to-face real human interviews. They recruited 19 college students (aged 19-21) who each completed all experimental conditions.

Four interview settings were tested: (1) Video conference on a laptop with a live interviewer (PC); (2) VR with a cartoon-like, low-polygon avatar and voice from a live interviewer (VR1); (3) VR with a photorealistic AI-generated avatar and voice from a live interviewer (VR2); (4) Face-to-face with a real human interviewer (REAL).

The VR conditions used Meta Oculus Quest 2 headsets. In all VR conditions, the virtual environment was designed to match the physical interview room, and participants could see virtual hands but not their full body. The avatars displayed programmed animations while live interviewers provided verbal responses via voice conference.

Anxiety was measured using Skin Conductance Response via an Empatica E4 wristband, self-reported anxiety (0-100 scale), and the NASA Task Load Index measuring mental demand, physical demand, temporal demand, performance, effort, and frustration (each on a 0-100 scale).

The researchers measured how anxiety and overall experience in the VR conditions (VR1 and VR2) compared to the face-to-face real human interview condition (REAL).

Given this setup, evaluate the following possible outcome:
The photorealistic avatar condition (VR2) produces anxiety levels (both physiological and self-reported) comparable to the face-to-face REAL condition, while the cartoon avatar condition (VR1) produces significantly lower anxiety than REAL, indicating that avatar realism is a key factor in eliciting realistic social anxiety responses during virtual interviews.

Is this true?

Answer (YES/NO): NO